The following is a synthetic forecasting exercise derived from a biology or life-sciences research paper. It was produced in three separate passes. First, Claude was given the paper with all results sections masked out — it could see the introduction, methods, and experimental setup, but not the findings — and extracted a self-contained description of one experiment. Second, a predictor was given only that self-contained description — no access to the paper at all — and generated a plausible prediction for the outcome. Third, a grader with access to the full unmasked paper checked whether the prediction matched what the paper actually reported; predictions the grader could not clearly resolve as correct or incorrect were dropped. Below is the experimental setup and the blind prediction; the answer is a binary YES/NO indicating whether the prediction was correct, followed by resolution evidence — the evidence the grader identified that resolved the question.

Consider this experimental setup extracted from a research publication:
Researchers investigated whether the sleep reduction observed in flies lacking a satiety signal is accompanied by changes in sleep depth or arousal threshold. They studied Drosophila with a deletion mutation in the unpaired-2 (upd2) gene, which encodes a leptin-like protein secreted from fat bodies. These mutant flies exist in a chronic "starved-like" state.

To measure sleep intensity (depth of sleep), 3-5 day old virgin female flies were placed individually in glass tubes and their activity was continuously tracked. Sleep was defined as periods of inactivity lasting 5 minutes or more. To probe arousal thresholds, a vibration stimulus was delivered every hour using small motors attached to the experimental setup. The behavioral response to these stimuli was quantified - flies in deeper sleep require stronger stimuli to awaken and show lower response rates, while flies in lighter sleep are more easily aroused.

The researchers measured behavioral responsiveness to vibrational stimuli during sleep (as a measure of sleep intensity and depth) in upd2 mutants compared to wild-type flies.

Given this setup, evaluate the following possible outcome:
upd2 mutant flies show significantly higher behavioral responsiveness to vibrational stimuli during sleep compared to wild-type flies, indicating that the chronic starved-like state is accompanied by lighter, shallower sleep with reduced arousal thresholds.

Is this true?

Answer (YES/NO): YES